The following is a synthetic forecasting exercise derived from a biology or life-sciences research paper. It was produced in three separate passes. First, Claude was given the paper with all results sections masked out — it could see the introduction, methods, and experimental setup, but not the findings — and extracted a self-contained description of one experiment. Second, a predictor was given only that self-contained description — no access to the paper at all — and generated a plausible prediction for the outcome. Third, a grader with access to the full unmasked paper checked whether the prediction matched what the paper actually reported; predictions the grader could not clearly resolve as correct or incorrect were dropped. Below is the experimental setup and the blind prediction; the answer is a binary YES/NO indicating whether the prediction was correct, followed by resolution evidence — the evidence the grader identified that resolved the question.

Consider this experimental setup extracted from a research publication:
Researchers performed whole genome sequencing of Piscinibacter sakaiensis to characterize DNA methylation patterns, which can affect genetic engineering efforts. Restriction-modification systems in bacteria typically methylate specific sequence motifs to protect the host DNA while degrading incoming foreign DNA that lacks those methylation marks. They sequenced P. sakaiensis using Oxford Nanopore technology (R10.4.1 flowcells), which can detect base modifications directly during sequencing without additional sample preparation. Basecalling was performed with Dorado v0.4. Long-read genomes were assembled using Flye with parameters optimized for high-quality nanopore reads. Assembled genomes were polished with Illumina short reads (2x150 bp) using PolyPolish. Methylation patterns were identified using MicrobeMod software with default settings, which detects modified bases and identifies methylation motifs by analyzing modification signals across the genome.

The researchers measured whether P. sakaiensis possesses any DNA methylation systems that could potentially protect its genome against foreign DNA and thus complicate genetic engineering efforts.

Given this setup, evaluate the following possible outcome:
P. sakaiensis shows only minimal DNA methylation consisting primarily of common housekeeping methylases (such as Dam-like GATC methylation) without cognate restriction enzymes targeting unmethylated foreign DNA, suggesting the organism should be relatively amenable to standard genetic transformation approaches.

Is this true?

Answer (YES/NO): NO